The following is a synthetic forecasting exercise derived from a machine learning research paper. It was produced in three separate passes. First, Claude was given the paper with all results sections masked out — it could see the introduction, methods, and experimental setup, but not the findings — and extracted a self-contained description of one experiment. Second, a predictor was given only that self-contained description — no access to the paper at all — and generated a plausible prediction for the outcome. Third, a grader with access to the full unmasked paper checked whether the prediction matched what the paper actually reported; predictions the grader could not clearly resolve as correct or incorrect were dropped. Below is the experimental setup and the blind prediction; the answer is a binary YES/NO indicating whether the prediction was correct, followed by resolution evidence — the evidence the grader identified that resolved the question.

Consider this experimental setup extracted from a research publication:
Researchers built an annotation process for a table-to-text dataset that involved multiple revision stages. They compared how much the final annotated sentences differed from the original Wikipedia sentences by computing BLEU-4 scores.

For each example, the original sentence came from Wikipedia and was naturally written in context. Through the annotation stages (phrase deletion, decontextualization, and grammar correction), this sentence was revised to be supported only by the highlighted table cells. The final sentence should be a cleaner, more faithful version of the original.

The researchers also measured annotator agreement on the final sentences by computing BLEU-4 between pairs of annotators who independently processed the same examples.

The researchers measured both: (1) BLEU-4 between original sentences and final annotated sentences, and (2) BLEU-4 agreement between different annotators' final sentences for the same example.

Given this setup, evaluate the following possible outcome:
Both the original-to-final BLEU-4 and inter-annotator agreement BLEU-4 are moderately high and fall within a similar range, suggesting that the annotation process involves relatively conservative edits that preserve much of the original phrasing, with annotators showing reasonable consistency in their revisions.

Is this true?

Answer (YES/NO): NO